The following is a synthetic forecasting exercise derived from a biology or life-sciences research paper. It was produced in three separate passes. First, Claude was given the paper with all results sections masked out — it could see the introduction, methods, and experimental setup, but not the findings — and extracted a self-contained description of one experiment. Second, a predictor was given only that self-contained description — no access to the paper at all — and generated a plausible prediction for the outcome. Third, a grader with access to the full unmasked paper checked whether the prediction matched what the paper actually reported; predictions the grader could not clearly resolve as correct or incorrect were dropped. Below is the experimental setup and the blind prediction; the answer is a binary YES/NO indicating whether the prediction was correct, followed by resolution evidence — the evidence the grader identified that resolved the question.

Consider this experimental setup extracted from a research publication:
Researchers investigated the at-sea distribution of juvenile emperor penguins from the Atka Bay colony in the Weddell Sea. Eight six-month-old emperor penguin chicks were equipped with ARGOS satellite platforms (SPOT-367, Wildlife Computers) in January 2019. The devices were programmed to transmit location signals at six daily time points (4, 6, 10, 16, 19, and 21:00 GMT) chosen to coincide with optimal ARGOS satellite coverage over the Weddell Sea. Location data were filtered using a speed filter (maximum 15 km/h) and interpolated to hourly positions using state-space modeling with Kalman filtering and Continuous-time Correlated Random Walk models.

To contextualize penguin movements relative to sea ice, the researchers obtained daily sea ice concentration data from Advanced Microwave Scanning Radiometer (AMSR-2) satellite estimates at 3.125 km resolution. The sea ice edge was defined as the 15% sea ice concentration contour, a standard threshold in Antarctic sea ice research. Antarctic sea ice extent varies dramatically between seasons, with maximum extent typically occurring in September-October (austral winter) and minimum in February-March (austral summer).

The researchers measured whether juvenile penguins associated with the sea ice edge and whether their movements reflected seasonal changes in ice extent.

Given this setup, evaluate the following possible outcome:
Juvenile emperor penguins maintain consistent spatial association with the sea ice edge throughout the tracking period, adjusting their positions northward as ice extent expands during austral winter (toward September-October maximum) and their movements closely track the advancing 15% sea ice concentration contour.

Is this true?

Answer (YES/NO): NO